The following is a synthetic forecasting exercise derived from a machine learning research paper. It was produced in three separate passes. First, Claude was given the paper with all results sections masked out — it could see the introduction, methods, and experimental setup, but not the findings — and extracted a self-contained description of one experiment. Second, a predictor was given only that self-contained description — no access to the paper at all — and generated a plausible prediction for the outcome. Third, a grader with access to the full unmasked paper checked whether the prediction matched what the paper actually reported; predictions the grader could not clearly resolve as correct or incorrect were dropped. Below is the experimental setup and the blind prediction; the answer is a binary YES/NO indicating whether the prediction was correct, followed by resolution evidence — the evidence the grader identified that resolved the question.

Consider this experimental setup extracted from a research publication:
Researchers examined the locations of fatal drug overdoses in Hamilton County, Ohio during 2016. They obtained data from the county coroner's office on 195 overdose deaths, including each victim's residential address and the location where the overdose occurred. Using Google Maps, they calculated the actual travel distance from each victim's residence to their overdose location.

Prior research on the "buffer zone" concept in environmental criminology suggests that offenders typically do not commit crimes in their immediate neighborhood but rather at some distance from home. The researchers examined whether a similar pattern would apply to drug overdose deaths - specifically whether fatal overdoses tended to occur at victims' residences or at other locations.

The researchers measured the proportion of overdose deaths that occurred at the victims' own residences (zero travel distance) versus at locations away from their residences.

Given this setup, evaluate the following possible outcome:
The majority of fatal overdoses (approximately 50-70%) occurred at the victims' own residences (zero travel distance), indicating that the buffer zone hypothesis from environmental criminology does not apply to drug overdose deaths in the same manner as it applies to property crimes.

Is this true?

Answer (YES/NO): NO